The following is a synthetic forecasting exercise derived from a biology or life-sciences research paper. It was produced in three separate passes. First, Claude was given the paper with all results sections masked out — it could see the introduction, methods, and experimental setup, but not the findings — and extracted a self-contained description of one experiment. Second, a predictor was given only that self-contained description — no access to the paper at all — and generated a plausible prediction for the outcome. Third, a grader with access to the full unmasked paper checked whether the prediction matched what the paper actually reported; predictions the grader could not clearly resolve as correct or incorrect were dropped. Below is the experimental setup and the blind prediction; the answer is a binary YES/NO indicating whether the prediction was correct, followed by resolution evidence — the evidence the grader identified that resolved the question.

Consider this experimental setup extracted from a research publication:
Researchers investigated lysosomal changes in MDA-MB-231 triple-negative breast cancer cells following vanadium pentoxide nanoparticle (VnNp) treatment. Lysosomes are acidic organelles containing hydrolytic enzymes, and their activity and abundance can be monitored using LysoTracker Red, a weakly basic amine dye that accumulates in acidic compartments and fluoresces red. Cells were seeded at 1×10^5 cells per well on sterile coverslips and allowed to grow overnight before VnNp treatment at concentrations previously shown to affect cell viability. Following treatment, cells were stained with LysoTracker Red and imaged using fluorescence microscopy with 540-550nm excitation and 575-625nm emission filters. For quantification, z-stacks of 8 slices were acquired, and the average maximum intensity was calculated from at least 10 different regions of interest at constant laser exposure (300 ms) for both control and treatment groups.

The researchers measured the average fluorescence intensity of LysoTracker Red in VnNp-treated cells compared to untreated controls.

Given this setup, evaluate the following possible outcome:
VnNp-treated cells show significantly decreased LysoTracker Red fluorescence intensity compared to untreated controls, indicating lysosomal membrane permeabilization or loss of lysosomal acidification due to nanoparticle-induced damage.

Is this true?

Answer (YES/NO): NO